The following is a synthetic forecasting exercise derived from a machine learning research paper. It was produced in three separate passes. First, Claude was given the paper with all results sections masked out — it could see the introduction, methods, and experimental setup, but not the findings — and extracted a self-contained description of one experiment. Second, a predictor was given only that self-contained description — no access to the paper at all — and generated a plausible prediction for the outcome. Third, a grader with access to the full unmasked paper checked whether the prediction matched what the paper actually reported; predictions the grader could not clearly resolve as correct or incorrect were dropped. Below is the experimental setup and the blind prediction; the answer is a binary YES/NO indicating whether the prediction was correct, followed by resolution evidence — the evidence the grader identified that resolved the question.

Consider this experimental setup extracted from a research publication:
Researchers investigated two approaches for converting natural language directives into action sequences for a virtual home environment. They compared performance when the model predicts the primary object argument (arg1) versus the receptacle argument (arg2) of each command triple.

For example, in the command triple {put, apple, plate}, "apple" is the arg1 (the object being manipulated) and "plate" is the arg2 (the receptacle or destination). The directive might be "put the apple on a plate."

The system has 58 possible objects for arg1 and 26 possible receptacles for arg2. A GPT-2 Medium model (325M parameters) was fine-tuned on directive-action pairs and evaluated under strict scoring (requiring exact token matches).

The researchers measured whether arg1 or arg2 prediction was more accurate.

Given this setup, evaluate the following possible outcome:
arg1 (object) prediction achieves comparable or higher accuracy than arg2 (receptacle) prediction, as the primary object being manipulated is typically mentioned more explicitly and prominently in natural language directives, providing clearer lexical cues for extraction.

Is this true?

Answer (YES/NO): YES